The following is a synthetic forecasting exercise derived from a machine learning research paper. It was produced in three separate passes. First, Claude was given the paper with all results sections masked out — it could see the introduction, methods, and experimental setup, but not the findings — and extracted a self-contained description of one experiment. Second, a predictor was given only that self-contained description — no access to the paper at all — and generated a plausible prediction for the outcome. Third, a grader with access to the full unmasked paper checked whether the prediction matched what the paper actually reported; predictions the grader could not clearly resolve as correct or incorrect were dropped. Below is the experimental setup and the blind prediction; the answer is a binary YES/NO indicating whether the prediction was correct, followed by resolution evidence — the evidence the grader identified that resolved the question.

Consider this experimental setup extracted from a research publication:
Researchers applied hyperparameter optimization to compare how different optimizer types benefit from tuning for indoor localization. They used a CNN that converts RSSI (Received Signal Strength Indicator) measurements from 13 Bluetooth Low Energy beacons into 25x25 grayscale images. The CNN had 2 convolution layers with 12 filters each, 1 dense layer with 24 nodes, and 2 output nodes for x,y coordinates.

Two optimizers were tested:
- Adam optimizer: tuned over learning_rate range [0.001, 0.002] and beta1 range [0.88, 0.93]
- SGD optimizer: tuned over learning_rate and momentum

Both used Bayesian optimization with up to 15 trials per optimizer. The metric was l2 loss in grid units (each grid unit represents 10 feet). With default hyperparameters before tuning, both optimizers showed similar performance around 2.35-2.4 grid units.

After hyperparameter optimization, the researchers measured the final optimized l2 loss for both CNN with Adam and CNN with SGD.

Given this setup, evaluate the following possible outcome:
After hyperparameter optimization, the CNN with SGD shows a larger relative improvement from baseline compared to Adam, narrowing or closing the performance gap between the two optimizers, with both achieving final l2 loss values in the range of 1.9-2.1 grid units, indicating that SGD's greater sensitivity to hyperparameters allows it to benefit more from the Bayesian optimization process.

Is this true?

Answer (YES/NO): NO